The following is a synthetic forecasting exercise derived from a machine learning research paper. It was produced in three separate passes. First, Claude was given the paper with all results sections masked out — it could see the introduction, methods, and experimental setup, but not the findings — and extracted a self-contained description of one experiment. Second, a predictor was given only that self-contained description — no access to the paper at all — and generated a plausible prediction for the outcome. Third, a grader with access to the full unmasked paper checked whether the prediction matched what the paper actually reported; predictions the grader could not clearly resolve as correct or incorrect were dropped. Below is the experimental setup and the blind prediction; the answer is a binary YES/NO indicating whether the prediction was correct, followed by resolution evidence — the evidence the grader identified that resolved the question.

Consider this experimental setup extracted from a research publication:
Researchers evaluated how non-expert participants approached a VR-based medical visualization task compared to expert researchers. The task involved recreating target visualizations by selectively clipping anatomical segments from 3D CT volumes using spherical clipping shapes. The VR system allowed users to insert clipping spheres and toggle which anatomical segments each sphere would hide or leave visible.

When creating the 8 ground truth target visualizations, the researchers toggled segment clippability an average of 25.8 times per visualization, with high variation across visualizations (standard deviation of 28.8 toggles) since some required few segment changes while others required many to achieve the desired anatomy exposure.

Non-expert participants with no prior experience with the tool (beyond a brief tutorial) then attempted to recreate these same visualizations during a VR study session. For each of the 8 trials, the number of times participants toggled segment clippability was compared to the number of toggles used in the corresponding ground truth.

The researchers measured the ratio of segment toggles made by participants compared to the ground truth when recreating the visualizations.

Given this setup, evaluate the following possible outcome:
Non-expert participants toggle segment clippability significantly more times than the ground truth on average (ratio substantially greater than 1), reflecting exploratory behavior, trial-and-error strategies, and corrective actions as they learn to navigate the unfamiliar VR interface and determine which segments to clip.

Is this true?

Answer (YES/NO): NO